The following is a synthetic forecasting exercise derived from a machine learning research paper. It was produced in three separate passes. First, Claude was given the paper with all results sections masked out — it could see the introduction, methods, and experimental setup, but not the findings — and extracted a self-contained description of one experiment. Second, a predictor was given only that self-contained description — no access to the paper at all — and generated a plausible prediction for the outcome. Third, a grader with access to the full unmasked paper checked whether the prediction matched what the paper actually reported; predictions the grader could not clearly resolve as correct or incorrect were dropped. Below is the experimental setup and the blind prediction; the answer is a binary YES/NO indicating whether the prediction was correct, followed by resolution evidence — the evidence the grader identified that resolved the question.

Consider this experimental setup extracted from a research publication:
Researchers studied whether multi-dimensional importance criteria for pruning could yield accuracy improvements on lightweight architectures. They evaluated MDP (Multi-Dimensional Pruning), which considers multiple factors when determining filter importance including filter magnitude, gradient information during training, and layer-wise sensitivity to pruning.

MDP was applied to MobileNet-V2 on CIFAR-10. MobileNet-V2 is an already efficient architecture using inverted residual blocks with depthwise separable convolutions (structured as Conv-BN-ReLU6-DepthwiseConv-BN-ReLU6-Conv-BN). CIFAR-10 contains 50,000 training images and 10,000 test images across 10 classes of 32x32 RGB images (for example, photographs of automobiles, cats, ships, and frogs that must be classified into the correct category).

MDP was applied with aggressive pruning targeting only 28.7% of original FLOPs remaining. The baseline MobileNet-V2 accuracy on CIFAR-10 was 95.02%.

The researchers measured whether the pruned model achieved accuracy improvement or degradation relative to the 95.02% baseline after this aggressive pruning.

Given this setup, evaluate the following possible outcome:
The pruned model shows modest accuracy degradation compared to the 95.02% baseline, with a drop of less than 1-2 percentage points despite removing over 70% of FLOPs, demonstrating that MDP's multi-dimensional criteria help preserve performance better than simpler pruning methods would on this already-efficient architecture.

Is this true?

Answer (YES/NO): NO